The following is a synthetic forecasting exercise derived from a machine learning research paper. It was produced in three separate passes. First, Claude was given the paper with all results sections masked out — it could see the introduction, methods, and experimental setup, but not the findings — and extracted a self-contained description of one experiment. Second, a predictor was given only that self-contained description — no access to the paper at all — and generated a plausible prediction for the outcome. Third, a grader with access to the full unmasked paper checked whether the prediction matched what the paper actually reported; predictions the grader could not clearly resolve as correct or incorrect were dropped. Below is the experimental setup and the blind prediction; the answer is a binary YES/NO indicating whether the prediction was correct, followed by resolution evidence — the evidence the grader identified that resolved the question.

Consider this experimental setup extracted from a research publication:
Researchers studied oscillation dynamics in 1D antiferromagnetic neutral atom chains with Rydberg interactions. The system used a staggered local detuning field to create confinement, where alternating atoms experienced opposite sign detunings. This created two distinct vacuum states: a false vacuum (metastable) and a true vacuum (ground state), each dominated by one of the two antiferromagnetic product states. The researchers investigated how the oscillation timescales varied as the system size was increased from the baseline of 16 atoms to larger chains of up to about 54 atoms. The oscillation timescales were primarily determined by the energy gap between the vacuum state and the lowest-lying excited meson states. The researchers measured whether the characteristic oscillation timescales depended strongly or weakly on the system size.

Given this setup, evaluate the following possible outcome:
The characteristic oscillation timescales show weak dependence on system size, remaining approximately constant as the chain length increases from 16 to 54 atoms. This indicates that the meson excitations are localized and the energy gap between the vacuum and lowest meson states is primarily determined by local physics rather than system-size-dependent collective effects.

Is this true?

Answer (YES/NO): YES